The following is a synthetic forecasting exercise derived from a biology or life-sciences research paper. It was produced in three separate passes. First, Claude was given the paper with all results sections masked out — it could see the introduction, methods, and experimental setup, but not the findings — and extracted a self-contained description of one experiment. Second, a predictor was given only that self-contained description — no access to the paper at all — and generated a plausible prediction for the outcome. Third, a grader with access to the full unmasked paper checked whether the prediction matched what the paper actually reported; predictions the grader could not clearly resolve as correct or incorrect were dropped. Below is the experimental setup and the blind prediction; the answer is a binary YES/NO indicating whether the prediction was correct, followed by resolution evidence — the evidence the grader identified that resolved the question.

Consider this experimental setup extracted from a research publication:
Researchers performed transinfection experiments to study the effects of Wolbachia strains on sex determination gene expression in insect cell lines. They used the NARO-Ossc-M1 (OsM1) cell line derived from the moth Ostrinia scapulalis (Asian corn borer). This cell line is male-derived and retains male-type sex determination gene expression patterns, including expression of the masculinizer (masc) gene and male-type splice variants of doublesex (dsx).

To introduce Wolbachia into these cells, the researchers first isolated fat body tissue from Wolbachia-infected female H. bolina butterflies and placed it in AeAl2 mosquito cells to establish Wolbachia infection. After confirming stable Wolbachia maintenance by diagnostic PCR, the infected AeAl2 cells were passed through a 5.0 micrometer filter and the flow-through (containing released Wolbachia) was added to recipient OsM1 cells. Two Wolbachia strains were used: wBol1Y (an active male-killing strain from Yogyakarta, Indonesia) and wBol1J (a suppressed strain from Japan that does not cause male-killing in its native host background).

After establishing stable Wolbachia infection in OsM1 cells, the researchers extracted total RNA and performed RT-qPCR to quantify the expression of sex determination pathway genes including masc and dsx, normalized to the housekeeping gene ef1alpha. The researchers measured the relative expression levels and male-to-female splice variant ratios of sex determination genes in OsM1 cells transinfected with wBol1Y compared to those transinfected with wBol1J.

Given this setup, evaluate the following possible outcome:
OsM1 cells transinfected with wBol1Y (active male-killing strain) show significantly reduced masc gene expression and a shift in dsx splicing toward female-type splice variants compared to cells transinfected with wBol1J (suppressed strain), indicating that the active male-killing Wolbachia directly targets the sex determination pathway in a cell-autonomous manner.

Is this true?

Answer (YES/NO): NO